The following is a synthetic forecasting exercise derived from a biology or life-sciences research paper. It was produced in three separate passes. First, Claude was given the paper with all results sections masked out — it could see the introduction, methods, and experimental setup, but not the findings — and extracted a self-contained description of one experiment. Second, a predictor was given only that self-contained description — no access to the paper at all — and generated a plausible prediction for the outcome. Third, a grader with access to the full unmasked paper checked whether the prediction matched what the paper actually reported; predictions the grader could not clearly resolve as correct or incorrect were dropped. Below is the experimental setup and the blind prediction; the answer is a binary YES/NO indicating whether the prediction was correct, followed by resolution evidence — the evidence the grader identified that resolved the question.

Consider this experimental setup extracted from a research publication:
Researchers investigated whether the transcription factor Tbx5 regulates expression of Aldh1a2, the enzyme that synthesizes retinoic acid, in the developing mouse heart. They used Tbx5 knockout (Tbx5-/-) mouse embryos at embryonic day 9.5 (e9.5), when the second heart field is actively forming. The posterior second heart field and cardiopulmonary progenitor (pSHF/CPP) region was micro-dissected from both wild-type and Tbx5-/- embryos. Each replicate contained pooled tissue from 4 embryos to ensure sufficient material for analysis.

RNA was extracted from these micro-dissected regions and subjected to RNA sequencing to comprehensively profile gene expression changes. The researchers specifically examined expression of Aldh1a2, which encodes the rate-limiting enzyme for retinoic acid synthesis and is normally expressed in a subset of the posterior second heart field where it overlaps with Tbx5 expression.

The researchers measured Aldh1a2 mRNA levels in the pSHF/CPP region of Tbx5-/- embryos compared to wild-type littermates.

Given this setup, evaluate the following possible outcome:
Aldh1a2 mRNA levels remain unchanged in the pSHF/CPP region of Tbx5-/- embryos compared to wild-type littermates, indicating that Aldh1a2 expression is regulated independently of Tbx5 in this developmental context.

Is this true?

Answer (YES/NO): NO